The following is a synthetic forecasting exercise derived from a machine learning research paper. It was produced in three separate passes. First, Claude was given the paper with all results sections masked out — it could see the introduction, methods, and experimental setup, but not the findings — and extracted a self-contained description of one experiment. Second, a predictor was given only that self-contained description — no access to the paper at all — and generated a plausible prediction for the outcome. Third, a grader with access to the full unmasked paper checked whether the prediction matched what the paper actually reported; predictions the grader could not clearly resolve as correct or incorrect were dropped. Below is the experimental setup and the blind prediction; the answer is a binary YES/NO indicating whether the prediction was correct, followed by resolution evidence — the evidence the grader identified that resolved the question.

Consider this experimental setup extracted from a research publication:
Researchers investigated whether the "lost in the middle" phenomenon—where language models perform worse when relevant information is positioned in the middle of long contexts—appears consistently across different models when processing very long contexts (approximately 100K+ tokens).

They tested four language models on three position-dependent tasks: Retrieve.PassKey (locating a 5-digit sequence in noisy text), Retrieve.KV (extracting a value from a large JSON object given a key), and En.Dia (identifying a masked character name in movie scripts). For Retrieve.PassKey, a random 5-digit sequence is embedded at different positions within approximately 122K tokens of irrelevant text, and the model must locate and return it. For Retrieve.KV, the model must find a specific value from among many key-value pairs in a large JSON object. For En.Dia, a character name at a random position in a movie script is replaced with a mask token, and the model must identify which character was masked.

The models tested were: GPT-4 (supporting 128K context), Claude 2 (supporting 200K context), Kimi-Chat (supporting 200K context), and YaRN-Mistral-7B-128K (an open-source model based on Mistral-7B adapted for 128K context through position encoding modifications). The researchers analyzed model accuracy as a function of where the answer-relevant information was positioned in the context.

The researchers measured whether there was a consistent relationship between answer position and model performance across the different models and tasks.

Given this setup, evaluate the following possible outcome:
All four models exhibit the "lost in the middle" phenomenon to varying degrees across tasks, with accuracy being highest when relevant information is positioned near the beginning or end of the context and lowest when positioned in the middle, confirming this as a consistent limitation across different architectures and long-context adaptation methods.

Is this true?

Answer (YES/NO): NO